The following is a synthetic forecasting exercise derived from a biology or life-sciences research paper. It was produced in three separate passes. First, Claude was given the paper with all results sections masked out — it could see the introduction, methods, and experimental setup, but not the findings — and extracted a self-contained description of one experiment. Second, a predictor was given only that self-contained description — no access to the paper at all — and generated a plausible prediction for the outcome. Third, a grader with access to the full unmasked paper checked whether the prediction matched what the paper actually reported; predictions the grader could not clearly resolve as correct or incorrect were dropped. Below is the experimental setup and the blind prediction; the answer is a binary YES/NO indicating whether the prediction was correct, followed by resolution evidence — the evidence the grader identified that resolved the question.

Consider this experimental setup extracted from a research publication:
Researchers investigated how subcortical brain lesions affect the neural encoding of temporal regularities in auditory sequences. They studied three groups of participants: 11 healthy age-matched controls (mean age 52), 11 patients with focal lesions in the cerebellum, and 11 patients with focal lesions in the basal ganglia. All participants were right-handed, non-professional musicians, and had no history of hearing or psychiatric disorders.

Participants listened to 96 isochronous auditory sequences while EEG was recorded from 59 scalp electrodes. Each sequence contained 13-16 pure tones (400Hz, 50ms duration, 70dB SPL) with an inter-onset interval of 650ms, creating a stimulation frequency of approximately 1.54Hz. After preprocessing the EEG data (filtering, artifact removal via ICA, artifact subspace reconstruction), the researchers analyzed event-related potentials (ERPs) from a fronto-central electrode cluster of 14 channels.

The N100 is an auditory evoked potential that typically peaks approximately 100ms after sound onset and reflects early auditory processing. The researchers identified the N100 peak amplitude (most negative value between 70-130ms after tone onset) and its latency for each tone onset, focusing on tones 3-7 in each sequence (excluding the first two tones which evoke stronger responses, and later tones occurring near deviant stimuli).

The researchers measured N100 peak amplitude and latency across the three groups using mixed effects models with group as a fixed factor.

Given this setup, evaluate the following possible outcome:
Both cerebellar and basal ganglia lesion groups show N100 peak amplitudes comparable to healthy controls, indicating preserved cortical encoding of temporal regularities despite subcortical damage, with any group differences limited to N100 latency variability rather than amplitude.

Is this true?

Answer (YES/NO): NO